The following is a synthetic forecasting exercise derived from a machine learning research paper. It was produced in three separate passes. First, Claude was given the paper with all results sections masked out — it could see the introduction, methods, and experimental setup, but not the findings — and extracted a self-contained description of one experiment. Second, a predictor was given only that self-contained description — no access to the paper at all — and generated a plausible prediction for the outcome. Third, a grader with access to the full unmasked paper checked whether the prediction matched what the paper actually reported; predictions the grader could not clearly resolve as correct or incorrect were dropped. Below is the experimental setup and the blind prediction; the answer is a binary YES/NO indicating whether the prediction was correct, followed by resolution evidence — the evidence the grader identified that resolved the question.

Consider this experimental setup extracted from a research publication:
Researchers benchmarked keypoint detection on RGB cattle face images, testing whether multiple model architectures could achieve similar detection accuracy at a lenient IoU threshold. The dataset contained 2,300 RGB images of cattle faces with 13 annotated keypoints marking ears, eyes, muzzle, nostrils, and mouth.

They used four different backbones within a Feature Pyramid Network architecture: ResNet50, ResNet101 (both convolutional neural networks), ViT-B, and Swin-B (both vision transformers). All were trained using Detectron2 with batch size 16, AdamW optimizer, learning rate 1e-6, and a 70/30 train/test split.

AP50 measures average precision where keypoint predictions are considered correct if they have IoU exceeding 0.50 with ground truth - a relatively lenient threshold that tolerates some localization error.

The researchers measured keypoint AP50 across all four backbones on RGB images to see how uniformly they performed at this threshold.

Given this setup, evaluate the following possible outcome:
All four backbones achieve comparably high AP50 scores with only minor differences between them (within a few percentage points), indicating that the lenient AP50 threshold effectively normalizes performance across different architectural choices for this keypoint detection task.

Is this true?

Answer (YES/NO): YES